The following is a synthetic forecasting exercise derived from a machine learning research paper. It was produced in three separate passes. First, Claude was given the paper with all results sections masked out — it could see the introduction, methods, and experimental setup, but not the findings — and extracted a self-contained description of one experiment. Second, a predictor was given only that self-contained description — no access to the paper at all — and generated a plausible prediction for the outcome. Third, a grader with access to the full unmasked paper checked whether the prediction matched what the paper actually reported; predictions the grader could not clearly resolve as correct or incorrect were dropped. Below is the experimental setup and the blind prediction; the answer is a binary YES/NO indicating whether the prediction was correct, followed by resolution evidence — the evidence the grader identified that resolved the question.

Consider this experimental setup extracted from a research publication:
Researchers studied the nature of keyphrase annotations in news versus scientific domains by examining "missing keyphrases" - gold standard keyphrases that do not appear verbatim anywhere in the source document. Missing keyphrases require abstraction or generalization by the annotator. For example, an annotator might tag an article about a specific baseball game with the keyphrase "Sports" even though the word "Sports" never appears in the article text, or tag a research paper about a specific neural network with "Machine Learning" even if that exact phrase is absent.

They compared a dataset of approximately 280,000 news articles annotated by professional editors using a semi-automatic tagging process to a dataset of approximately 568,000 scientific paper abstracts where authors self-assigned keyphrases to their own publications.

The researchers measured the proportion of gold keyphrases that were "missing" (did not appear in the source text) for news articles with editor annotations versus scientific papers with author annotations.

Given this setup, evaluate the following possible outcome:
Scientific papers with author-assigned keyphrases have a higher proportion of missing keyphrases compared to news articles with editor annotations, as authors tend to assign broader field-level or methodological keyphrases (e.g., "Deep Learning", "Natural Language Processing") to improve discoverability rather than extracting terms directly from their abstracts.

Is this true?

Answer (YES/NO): NO